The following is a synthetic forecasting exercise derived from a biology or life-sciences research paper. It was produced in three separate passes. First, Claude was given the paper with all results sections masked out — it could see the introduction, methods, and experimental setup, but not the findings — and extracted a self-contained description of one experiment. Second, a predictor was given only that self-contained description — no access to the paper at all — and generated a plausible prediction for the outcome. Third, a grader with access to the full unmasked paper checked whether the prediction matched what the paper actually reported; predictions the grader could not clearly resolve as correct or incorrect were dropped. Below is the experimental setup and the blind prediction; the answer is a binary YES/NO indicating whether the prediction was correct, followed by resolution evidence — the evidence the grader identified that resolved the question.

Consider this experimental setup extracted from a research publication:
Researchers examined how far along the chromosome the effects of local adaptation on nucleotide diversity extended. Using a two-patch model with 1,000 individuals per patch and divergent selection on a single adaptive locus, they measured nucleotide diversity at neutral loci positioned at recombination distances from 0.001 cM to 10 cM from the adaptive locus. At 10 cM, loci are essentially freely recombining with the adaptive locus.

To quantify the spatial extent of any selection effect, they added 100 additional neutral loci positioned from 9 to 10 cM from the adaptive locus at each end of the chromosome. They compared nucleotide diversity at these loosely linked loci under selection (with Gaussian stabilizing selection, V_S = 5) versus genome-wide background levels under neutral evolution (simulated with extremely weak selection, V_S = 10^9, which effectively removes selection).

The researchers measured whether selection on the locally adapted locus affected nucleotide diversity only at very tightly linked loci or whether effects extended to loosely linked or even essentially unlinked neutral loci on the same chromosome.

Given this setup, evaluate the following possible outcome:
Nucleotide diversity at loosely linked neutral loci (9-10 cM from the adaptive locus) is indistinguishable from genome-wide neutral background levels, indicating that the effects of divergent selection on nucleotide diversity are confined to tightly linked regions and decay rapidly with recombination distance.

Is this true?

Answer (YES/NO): NO